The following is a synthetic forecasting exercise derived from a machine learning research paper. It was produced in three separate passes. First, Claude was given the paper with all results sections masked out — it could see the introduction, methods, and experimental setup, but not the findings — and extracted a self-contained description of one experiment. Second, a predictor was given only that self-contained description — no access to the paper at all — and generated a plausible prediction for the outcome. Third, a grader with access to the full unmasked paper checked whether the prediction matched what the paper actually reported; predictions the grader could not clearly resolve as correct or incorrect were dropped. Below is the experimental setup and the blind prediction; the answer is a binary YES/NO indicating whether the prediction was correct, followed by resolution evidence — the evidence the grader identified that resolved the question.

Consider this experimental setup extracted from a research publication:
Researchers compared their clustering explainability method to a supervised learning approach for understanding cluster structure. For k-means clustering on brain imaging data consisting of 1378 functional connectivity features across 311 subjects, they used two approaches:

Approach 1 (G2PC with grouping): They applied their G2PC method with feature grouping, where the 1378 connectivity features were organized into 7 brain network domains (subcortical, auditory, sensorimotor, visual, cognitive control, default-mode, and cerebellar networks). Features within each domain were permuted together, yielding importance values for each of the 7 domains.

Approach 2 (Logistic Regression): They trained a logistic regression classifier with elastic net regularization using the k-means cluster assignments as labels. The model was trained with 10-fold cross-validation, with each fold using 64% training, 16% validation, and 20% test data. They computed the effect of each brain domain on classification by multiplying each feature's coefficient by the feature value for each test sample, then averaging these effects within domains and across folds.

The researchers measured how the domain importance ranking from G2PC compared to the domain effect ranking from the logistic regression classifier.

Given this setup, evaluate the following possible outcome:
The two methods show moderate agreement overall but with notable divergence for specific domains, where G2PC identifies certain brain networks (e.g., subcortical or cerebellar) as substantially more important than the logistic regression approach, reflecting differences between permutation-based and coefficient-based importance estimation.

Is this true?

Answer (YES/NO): NO